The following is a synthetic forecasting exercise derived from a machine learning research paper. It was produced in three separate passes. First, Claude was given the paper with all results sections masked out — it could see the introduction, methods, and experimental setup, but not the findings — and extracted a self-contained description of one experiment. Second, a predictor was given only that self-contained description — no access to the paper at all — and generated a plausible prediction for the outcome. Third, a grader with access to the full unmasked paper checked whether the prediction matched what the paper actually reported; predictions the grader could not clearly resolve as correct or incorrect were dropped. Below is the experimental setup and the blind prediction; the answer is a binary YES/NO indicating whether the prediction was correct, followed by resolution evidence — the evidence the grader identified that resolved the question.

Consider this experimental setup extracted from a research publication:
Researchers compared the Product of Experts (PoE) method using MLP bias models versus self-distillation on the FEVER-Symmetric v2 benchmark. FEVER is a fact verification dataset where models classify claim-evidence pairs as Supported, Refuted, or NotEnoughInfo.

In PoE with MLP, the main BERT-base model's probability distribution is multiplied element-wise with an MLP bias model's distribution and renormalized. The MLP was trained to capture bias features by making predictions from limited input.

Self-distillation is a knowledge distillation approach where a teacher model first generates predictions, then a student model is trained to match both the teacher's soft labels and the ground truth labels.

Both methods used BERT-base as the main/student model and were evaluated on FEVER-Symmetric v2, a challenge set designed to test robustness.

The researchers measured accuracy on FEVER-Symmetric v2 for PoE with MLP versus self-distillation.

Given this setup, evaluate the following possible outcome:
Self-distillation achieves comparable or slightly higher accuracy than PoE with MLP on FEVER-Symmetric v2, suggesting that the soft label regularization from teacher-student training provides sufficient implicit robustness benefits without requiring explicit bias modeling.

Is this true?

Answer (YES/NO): NO